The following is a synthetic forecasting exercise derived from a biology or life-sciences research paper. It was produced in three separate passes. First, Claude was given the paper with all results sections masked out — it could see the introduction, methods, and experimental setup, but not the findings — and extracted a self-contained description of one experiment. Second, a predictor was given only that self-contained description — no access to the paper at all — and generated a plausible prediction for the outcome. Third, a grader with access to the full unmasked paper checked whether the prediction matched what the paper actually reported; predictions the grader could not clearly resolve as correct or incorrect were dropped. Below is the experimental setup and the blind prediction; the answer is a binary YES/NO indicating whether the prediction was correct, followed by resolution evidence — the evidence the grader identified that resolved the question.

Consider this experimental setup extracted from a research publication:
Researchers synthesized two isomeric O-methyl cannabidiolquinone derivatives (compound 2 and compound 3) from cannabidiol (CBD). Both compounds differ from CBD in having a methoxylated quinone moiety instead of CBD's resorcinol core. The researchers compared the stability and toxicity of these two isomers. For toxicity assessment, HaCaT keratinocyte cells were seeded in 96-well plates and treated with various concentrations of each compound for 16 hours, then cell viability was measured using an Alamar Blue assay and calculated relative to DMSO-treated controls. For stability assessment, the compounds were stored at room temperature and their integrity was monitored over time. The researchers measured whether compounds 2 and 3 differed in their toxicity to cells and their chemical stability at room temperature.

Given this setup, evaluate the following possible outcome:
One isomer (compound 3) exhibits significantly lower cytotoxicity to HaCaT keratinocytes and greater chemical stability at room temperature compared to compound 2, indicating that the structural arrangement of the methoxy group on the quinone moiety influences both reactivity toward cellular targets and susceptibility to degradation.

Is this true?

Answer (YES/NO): NO